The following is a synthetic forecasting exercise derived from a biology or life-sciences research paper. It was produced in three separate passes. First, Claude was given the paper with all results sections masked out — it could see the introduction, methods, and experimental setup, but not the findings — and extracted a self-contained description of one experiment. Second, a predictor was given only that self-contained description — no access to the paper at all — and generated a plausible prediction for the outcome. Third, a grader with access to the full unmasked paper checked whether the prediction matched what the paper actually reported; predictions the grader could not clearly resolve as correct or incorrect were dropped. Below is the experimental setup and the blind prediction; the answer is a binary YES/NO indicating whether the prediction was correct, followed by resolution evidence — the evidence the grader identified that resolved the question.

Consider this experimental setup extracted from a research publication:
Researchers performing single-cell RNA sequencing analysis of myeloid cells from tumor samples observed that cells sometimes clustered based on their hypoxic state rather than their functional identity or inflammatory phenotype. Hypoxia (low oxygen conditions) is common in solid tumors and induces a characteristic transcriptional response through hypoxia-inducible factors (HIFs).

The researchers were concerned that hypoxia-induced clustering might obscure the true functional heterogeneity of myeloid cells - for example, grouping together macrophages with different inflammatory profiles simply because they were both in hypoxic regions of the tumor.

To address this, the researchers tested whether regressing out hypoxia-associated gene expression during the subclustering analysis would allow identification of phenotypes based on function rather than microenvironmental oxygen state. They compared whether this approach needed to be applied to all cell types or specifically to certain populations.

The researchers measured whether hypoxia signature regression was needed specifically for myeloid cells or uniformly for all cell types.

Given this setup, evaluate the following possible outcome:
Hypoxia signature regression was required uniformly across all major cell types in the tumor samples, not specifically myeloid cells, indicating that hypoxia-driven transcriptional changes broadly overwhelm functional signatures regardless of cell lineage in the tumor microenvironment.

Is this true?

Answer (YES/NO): NO